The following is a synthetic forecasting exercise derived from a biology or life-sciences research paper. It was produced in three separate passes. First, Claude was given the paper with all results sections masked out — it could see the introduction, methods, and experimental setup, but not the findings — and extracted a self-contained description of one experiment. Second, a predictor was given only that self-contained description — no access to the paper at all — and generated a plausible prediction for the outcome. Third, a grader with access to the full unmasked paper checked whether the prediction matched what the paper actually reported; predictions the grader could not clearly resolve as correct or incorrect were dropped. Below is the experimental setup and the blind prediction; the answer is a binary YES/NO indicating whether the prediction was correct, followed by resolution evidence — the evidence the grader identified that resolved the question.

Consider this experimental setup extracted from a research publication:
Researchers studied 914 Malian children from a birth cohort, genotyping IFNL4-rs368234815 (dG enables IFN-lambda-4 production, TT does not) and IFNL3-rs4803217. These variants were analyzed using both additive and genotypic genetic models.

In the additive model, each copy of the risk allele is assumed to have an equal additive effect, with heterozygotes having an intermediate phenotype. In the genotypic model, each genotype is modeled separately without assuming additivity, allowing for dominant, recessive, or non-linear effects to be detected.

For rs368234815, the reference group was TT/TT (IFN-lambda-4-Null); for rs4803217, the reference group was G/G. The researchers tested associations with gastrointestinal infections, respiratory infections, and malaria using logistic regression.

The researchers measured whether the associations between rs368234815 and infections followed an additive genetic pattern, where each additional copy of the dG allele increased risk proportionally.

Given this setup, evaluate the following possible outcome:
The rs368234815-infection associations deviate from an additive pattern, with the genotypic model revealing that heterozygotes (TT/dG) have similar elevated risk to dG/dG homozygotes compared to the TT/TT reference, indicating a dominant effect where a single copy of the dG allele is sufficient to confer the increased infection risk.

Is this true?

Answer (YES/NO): YES